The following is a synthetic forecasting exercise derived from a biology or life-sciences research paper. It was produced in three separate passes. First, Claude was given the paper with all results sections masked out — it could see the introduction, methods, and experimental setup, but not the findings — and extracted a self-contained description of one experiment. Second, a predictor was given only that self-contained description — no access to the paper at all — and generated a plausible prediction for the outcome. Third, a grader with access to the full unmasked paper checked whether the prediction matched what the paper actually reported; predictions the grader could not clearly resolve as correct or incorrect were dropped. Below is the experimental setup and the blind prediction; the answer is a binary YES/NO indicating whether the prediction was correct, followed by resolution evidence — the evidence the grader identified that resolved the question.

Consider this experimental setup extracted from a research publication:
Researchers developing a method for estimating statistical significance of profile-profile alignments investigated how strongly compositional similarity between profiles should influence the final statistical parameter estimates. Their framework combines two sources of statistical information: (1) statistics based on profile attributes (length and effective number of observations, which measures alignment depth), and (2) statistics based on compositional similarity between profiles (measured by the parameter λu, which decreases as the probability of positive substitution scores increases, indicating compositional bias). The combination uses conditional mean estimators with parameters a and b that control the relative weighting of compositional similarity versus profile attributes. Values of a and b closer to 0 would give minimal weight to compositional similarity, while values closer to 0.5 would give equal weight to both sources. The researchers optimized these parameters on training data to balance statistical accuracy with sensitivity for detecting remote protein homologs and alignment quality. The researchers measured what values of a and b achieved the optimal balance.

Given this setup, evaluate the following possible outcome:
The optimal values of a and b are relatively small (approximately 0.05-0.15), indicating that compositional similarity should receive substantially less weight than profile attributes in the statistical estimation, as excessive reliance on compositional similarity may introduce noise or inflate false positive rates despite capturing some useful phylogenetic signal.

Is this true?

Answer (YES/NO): NO